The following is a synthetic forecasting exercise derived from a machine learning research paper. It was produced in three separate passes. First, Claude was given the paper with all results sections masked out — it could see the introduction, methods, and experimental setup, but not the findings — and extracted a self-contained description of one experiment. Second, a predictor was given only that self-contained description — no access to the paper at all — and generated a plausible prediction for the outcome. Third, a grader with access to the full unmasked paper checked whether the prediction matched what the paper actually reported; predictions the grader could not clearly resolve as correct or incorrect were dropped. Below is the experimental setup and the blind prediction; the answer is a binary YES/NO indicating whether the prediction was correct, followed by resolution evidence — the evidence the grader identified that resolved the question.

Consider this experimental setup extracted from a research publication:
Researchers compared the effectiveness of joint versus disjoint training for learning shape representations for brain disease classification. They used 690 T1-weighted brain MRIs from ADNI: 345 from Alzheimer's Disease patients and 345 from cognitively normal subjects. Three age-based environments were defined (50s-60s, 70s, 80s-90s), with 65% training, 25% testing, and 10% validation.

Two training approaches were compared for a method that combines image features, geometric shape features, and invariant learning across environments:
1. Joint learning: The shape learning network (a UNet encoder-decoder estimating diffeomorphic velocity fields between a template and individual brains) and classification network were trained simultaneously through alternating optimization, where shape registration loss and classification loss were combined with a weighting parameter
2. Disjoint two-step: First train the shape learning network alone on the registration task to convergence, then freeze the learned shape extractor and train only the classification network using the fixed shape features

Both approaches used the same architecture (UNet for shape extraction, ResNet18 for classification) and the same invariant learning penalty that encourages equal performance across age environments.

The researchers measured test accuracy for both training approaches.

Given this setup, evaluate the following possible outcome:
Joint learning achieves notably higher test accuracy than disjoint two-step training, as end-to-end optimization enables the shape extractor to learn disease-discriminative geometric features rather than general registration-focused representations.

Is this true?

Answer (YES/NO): YES